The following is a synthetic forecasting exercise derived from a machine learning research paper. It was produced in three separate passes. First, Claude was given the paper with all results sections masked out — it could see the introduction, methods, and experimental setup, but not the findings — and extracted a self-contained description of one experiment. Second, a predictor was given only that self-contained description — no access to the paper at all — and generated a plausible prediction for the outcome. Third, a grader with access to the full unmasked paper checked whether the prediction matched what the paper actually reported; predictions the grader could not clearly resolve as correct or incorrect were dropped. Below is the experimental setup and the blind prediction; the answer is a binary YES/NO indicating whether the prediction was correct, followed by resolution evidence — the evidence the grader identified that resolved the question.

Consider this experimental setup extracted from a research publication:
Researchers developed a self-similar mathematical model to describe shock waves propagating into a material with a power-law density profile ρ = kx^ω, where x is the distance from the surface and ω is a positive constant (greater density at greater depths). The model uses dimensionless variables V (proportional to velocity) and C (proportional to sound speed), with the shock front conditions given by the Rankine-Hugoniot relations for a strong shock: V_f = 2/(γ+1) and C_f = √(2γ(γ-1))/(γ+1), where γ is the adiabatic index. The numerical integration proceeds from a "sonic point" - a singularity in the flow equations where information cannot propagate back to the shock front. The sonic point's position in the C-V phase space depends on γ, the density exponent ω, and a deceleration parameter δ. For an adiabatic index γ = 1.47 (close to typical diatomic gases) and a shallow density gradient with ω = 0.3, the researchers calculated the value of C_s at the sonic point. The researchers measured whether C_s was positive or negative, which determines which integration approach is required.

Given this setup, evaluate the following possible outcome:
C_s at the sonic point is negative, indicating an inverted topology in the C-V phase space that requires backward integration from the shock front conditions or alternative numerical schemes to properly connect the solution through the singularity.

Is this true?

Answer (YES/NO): YES